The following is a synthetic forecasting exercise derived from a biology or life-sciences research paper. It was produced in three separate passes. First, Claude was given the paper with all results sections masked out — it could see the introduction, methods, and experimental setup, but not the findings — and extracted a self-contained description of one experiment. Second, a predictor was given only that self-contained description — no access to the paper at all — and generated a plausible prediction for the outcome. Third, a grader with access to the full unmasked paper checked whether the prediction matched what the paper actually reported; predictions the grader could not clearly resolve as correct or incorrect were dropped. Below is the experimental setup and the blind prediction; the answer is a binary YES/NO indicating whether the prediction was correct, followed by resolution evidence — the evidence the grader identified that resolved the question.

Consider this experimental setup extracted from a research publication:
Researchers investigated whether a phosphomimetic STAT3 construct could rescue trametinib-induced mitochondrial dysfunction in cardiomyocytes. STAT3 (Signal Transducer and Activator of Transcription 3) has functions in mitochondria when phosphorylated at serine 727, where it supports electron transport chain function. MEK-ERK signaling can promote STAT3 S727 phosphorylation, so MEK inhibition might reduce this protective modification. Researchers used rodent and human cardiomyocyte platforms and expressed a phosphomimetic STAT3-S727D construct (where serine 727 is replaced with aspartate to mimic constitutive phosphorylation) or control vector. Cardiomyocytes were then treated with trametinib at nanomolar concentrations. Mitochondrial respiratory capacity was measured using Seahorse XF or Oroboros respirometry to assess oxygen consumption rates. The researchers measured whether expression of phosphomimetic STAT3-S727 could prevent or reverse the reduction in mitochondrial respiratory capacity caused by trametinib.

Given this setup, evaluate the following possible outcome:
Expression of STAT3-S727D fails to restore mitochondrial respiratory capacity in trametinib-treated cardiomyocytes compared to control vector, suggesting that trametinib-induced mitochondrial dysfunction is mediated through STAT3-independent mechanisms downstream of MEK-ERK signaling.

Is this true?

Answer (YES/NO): NO